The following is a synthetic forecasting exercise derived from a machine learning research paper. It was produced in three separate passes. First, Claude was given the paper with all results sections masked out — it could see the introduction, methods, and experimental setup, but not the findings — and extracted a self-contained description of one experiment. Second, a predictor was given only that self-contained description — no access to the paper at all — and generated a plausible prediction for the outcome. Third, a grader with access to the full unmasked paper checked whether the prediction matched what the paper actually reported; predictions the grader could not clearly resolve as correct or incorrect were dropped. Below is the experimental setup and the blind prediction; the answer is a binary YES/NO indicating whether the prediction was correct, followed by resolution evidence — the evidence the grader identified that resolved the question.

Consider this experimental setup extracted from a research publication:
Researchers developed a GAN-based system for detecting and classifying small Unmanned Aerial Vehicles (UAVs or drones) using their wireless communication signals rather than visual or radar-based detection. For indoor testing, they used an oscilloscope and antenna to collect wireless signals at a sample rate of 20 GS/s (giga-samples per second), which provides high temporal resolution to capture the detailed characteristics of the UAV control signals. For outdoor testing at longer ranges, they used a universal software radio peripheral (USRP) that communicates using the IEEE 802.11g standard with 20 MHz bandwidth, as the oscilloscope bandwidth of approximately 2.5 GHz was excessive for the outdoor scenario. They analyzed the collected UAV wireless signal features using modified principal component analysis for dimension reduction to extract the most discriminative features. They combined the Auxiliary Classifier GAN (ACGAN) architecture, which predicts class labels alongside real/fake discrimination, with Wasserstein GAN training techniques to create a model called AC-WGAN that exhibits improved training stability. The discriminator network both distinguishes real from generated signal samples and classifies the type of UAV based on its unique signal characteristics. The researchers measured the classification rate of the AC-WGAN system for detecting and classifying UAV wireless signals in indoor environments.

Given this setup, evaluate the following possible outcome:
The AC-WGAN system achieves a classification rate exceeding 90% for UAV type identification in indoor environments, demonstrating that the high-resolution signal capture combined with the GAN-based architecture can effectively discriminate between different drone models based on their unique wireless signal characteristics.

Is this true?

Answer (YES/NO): YES